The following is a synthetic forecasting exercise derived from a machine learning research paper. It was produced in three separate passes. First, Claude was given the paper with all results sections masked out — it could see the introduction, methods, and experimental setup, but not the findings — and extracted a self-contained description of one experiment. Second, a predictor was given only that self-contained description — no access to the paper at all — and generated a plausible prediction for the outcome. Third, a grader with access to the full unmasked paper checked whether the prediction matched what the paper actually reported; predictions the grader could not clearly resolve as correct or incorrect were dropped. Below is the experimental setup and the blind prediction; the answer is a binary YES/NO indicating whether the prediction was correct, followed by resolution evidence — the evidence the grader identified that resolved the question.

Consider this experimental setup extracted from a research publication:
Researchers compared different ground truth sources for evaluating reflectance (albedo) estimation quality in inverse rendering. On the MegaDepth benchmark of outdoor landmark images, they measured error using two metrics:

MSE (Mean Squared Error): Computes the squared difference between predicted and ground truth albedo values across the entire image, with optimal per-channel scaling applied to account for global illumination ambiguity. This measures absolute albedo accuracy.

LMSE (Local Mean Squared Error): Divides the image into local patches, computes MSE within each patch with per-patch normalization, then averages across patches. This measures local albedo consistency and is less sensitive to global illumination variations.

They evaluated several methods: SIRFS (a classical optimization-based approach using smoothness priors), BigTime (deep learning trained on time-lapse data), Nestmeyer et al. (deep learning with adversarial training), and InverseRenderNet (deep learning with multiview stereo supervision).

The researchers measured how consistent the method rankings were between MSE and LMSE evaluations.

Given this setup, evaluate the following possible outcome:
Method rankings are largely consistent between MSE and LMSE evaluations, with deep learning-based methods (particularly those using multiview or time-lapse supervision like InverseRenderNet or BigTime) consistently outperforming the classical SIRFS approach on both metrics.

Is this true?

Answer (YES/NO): NO